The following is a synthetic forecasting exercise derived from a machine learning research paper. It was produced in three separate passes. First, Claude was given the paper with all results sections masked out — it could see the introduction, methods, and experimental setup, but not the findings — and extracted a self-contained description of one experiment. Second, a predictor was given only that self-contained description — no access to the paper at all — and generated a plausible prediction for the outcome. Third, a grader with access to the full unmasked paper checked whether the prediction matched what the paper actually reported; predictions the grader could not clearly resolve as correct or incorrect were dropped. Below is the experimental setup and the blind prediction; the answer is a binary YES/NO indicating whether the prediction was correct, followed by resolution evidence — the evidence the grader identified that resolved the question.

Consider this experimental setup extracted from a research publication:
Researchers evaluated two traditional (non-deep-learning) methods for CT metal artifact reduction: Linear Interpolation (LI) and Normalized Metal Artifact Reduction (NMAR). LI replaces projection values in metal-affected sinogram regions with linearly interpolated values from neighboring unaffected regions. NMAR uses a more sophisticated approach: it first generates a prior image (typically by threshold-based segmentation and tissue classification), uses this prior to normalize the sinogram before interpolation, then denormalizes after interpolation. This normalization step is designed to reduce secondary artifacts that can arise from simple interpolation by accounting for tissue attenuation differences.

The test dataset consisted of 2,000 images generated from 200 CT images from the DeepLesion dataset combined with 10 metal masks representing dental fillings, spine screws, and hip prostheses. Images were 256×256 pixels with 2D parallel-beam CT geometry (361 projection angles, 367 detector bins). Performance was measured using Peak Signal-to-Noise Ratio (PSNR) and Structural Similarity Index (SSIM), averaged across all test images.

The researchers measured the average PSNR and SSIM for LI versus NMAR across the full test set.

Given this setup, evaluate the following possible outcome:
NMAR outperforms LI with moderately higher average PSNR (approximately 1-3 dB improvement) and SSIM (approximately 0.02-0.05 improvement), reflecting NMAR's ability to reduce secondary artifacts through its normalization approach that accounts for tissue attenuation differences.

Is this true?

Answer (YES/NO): NO